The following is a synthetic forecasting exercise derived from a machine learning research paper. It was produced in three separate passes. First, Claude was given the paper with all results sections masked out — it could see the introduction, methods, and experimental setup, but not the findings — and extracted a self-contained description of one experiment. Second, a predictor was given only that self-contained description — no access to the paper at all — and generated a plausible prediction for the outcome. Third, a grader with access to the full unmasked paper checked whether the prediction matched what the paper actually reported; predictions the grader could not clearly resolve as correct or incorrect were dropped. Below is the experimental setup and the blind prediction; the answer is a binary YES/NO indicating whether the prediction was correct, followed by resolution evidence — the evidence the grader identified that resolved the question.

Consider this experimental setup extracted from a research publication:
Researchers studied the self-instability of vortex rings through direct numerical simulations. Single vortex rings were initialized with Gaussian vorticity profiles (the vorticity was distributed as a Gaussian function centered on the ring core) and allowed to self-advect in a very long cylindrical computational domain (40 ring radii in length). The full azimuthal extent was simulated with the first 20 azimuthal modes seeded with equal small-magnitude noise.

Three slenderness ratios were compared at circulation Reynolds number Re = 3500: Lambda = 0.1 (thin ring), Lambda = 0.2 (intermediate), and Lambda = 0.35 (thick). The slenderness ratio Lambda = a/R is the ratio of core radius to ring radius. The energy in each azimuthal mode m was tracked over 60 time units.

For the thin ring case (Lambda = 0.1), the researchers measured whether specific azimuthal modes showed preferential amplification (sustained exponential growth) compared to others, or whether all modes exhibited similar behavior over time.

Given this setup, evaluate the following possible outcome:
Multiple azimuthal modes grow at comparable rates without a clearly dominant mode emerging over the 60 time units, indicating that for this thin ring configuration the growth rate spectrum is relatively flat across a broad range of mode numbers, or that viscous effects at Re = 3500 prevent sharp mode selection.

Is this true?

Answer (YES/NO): YES